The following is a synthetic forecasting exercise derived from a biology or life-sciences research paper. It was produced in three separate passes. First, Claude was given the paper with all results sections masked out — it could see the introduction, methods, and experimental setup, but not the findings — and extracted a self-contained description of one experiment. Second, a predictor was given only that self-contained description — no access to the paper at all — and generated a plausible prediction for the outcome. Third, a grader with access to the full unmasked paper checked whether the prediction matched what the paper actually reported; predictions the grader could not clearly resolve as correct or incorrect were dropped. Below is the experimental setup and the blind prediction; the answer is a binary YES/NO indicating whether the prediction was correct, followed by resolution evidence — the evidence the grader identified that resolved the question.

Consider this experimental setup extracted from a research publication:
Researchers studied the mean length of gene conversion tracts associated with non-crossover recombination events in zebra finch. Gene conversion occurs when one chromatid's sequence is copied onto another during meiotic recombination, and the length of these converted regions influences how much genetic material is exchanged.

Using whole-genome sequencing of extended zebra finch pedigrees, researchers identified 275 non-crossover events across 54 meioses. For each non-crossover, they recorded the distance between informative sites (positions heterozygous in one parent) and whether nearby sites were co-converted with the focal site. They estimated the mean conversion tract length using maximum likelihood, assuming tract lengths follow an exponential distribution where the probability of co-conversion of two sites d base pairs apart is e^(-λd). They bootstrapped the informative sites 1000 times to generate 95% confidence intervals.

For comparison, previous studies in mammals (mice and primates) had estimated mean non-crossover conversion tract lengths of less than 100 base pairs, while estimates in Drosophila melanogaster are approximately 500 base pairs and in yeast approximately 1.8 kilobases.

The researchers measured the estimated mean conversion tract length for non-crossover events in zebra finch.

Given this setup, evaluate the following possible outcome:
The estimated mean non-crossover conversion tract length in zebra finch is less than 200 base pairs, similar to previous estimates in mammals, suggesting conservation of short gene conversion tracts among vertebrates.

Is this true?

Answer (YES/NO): YES